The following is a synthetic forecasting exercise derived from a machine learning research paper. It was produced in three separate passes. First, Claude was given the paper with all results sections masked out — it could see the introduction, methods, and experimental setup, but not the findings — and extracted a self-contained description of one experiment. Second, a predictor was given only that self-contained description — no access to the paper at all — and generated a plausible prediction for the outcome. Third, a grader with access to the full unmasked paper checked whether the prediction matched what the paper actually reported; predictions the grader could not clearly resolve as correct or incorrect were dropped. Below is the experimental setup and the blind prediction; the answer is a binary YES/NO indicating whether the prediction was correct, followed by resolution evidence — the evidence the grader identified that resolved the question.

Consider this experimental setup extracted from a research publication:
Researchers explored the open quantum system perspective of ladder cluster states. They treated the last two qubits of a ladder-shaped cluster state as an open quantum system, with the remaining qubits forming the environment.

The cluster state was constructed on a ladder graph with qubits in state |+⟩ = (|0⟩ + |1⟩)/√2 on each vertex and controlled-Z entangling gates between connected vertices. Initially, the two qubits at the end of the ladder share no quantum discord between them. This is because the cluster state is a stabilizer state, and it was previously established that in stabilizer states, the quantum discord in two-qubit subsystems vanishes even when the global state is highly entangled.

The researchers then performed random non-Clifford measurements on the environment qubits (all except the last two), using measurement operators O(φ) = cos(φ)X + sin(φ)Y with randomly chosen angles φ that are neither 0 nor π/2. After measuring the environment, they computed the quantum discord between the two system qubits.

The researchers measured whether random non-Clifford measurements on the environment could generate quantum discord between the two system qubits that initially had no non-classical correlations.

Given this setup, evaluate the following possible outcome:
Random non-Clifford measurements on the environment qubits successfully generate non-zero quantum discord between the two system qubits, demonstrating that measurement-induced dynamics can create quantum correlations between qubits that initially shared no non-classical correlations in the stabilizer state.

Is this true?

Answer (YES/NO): YES